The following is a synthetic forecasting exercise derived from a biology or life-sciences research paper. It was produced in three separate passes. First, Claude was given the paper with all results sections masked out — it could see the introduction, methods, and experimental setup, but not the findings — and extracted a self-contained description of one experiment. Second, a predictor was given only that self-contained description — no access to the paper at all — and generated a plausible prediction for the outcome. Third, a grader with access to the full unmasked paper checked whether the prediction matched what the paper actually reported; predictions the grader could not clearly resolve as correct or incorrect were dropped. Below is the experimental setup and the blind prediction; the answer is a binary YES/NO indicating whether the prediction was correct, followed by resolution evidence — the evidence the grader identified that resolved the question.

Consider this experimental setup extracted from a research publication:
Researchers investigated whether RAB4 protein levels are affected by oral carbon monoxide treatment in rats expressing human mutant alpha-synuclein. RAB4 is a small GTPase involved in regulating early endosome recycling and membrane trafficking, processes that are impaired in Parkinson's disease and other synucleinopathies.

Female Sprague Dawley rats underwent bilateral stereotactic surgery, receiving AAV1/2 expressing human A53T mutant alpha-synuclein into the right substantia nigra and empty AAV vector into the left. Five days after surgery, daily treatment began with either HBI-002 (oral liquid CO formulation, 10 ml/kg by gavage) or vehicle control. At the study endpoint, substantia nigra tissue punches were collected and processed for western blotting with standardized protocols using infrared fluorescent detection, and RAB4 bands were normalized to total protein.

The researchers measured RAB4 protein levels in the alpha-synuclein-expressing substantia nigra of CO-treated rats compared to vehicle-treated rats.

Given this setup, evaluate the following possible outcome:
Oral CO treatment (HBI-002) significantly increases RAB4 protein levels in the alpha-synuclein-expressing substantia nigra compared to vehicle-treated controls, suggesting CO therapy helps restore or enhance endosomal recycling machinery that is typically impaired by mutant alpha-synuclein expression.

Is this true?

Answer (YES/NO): NO